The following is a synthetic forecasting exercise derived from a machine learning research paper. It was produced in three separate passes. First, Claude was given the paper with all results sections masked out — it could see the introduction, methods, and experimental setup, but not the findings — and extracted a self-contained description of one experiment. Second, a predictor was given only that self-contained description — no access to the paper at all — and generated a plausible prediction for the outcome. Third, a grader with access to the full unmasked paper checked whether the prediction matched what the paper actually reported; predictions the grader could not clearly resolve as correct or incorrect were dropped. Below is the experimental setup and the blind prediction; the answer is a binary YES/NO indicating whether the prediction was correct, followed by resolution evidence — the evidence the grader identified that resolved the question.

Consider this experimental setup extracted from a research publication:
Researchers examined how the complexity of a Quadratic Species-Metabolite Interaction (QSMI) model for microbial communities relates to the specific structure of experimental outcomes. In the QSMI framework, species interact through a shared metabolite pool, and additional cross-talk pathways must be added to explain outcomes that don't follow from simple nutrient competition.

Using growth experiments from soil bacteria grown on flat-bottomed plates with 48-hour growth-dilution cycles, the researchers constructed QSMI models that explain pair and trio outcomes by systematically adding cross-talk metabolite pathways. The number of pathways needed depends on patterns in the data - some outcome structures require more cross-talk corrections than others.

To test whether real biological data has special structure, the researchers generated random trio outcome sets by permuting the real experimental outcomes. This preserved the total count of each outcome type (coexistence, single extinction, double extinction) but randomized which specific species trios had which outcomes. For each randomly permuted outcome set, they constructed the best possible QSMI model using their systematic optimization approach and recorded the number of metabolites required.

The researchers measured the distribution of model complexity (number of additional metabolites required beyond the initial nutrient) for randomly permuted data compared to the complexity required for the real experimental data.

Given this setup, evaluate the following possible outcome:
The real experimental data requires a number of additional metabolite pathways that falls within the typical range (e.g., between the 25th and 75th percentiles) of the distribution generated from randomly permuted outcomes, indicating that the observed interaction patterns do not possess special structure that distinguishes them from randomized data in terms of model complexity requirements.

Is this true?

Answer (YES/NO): NO